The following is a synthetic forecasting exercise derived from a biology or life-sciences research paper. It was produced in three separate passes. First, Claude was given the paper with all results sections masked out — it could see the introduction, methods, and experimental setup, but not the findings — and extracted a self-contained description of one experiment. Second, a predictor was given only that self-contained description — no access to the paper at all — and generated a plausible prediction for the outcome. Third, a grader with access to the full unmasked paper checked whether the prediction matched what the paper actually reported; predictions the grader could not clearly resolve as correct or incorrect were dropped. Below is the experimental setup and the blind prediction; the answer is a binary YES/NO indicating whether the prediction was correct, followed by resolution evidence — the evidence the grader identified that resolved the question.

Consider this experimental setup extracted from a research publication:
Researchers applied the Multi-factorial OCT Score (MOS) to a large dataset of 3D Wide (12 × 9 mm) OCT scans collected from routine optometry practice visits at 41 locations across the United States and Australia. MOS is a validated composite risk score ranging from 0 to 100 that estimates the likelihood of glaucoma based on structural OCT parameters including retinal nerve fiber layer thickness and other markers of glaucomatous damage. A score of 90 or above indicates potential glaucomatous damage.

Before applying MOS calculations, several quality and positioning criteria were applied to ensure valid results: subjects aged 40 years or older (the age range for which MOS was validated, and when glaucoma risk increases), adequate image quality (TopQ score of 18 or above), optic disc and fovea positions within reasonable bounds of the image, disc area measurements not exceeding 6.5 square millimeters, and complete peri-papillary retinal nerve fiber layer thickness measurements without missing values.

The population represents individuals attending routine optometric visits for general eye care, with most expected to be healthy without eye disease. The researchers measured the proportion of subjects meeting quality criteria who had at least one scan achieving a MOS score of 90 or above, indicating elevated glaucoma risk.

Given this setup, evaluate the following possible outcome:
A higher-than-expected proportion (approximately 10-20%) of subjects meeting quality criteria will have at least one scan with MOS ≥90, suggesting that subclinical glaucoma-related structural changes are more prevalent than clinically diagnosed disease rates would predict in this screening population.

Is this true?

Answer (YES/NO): NO